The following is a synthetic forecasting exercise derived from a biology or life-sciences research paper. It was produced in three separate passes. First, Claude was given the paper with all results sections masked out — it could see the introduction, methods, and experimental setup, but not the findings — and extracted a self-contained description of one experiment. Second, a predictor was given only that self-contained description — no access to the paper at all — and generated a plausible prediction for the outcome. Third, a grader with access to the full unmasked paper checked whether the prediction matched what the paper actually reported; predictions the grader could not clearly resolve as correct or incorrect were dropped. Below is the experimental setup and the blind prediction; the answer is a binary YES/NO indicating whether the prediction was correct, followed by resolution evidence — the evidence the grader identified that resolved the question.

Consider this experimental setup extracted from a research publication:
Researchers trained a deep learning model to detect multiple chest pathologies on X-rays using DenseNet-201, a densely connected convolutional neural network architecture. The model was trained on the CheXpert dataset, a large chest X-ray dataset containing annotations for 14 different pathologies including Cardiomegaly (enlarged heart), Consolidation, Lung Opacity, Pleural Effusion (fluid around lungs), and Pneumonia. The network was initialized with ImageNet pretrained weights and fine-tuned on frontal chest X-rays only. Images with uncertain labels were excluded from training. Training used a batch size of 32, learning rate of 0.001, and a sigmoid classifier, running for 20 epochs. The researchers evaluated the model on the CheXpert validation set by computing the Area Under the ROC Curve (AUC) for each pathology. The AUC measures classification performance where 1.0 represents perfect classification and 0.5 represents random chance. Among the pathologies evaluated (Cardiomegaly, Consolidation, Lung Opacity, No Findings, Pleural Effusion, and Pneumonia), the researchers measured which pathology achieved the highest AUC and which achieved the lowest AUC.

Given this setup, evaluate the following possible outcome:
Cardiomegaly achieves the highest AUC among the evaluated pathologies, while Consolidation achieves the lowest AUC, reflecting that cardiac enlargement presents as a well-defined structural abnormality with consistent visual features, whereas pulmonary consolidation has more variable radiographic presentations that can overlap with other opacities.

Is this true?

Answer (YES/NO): NO